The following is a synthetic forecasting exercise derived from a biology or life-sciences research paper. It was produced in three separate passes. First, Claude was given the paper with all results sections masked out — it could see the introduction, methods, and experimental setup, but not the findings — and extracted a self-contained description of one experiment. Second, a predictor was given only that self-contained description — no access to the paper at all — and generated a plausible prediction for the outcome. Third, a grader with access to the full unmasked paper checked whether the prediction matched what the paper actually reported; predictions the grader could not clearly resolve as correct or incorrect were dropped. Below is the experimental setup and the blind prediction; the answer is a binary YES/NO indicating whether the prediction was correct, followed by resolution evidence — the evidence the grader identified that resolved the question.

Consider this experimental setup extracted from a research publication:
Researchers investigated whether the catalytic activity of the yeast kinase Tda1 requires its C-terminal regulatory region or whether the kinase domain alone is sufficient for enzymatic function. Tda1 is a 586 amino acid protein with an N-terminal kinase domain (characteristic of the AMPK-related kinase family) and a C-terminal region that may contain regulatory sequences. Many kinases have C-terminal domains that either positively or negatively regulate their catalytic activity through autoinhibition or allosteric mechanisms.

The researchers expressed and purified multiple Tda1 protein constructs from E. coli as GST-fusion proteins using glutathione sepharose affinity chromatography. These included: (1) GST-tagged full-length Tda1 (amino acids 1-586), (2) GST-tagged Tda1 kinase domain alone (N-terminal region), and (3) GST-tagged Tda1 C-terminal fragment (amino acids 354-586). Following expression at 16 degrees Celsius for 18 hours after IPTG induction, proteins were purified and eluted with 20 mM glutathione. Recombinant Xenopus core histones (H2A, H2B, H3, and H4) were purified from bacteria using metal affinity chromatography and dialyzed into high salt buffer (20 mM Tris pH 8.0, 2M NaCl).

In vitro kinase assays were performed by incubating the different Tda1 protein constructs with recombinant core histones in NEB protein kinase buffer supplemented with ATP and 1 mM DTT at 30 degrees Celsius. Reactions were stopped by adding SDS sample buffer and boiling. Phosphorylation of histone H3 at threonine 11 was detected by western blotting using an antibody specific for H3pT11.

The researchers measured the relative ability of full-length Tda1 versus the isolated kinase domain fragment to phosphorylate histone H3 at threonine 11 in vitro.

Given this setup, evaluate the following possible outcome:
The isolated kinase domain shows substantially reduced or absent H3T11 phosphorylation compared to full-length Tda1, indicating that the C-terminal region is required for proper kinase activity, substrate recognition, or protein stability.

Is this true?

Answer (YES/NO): NO